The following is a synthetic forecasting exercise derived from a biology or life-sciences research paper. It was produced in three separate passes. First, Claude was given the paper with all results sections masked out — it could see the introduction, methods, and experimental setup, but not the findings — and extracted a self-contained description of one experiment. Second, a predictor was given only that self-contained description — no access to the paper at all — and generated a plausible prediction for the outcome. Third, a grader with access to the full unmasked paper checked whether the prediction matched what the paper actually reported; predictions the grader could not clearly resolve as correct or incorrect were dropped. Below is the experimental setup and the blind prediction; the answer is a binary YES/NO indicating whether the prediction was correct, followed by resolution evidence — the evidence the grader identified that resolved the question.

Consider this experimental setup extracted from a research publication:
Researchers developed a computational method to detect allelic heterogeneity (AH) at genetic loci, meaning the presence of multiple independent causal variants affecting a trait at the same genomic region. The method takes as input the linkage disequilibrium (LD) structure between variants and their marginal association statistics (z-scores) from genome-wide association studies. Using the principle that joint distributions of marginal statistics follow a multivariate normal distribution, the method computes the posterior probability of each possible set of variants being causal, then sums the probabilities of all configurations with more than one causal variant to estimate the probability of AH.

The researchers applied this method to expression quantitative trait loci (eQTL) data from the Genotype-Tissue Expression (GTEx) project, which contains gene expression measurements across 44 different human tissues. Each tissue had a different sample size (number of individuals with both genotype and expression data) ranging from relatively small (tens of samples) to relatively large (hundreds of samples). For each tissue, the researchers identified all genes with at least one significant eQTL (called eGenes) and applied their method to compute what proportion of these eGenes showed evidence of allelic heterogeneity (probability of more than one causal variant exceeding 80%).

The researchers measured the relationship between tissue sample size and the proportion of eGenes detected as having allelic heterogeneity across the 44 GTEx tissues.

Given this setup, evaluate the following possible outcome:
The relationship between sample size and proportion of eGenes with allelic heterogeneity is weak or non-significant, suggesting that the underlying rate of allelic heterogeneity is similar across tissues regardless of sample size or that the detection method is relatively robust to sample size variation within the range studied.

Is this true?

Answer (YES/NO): NO